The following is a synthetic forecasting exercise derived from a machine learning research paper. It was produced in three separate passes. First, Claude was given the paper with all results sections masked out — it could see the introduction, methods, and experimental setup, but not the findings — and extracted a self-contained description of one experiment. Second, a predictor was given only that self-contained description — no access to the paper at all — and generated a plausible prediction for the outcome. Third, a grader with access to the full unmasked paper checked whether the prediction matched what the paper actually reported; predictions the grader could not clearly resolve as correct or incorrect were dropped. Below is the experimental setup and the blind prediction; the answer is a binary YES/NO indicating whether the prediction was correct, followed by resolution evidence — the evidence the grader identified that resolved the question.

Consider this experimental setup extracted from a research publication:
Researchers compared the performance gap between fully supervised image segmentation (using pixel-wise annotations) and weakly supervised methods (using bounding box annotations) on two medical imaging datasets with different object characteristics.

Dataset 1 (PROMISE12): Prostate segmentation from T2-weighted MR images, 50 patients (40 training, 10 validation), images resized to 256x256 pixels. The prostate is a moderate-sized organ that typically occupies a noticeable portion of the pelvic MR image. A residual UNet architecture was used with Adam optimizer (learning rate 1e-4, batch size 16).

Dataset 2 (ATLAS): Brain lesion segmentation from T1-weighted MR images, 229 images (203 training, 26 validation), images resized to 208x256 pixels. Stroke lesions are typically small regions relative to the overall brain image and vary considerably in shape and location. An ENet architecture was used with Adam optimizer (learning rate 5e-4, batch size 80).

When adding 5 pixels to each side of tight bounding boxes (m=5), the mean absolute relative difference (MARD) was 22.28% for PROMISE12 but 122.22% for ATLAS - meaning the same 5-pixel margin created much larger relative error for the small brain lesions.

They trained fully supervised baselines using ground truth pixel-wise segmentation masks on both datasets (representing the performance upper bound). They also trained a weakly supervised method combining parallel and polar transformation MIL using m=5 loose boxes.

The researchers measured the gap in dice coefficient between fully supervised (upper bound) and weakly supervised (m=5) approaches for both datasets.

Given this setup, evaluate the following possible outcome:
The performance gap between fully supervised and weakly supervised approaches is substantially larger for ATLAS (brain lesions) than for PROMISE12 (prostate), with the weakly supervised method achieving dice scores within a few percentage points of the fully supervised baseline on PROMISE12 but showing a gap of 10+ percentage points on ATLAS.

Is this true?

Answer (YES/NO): NO